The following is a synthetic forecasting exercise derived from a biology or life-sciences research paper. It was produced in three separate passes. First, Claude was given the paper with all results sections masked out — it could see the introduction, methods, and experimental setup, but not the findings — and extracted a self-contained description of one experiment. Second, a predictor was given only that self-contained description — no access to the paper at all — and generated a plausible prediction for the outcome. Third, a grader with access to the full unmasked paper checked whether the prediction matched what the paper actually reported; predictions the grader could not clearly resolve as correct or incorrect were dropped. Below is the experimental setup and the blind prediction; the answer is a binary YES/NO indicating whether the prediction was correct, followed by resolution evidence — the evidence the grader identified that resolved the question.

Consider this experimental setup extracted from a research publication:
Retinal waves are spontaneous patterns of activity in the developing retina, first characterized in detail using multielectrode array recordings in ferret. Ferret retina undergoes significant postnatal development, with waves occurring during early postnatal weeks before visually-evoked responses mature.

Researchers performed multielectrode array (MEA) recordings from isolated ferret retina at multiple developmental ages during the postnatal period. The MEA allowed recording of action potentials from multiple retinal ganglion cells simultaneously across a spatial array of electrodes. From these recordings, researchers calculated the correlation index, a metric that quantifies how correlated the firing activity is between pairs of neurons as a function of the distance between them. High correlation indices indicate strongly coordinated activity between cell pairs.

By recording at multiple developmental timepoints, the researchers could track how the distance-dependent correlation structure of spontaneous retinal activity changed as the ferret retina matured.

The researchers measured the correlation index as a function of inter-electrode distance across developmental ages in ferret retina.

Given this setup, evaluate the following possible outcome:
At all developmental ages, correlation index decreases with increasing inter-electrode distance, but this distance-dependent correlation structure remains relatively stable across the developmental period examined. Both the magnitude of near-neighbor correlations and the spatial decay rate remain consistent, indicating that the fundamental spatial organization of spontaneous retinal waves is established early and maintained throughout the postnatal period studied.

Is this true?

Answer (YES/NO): NO